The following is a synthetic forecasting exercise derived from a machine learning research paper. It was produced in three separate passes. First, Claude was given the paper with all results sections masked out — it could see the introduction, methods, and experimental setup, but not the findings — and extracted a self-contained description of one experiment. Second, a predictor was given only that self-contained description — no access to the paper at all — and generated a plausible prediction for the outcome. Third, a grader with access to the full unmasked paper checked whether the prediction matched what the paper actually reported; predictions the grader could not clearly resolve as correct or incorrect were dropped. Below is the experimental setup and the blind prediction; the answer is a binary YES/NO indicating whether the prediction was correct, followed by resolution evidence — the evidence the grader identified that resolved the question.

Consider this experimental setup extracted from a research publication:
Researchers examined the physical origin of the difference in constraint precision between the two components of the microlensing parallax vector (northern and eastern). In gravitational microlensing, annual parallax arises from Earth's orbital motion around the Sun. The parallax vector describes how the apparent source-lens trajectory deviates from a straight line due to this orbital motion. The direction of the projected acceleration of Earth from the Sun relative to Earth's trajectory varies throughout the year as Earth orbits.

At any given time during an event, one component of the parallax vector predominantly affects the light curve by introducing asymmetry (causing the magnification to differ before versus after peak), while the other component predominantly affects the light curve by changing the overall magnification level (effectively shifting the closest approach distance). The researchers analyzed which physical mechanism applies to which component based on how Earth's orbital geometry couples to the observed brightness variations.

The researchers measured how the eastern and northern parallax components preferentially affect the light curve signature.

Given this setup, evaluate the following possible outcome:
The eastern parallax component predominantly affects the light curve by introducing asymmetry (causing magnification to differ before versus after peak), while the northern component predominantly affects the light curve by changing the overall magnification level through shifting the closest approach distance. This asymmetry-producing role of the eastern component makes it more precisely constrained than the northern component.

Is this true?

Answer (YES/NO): YES